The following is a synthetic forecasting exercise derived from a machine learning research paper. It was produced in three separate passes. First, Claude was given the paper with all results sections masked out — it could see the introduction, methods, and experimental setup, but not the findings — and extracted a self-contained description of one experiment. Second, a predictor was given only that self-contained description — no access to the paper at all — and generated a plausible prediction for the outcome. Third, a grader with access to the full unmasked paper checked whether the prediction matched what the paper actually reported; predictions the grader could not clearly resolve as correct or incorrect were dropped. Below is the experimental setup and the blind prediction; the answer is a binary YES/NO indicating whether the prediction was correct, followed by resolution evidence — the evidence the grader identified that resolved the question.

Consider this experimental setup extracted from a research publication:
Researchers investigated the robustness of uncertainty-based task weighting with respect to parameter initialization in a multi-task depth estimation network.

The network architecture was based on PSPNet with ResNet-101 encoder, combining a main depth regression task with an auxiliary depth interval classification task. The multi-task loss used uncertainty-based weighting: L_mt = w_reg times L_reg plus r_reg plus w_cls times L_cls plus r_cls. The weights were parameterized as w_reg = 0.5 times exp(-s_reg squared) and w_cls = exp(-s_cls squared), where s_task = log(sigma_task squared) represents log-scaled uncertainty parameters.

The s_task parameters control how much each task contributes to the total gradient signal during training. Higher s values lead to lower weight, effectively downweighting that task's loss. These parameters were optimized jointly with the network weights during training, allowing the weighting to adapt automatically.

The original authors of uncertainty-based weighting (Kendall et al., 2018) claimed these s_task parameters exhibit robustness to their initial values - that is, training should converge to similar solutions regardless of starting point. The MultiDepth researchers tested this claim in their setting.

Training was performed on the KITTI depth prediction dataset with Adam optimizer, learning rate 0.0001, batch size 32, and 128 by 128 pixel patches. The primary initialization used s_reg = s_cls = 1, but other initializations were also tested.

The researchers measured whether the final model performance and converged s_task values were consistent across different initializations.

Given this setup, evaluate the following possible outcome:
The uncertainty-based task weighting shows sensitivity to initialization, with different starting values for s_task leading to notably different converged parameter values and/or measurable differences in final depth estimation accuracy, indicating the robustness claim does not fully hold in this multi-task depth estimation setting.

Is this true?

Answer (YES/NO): NO